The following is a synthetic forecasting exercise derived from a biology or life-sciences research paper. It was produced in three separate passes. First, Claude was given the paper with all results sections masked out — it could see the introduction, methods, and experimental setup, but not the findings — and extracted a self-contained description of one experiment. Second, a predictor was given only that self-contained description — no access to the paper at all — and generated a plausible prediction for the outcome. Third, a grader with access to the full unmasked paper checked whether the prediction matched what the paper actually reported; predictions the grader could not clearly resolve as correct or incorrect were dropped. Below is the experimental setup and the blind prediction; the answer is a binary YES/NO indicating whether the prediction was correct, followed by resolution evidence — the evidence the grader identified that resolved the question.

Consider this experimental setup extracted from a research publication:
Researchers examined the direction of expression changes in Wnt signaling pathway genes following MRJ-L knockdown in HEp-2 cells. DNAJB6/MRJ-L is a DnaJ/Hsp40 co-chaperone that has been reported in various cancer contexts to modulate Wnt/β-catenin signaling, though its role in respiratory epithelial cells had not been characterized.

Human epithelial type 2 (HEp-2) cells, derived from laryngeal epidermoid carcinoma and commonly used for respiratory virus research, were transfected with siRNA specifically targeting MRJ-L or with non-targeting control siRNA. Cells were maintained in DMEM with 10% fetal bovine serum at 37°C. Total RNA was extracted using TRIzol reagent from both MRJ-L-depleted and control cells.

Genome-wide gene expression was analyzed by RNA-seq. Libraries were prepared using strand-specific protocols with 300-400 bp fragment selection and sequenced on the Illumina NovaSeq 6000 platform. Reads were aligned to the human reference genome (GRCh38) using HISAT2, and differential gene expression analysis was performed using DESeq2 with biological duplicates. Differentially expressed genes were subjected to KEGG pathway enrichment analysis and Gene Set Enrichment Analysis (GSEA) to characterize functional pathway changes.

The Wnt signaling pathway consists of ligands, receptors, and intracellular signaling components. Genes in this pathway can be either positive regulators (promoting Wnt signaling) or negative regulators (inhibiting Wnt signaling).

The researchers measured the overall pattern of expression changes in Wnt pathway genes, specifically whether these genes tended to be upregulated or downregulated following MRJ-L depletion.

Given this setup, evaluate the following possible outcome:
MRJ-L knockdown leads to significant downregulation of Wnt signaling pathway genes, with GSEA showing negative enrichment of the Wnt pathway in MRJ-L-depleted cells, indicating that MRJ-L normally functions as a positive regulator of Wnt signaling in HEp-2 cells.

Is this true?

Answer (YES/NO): YES